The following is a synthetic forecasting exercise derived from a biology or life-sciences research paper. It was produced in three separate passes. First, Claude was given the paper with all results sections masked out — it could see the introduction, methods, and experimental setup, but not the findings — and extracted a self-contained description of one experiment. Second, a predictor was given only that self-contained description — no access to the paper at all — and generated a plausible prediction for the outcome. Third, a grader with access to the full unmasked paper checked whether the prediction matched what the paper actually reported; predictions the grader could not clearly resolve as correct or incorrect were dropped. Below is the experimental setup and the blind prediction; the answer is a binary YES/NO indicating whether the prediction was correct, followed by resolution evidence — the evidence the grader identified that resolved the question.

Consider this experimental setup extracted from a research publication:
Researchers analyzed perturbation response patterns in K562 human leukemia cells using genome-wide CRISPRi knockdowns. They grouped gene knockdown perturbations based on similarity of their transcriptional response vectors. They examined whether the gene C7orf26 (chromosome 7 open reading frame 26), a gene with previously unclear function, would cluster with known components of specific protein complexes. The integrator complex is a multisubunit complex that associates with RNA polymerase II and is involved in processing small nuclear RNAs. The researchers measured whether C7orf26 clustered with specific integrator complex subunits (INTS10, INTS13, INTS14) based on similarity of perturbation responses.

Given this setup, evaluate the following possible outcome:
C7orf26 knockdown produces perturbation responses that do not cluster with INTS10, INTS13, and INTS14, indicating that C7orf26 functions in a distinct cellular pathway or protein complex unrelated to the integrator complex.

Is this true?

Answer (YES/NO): NO